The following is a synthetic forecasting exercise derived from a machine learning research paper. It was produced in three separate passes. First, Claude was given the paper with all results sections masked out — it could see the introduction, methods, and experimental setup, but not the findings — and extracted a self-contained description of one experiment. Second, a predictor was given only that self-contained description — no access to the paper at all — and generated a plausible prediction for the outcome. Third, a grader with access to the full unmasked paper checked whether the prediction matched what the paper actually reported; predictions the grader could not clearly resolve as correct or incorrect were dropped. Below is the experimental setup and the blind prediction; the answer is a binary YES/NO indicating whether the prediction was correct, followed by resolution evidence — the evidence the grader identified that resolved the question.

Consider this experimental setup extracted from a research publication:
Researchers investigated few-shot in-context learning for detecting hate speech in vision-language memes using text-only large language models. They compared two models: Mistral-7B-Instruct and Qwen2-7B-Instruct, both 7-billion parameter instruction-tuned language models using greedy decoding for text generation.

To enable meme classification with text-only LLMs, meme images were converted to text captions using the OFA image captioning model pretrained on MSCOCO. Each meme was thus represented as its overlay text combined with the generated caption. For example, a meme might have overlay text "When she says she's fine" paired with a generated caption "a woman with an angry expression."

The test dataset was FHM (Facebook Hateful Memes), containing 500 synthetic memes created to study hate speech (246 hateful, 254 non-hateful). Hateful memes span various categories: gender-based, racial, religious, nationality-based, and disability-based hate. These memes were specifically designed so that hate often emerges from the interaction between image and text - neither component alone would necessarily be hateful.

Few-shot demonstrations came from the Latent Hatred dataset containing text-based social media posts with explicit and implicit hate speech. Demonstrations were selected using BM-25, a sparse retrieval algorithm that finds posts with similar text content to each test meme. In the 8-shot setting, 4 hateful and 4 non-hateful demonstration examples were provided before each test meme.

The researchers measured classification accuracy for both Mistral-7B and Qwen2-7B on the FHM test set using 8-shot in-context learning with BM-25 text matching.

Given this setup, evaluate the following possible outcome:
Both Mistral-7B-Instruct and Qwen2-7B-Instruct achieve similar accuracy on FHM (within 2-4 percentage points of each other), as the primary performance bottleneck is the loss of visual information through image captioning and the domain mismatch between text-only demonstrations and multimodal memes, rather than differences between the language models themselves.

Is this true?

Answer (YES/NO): YES